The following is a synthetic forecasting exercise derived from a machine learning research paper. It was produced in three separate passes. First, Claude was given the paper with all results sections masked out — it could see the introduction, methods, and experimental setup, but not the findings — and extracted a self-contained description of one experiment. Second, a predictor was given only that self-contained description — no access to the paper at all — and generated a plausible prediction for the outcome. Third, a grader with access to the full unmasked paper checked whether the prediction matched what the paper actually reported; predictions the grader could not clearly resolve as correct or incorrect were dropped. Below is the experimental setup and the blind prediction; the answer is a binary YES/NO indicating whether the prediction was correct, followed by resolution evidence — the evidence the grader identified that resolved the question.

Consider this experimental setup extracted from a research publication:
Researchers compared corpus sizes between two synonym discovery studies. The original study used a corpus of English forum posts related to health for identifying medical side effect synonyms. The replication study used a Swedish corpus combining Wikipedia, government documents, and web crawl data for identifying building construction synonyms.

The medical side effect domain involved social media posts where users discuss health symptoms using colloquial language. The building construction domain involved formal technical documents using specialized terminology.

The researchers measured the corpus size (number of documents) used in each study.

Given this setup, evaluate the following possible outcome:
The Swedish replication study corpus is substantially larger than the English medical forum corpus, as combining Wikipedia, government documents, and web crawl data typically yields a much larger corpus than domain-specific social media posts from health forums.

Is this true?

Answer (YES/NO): YES